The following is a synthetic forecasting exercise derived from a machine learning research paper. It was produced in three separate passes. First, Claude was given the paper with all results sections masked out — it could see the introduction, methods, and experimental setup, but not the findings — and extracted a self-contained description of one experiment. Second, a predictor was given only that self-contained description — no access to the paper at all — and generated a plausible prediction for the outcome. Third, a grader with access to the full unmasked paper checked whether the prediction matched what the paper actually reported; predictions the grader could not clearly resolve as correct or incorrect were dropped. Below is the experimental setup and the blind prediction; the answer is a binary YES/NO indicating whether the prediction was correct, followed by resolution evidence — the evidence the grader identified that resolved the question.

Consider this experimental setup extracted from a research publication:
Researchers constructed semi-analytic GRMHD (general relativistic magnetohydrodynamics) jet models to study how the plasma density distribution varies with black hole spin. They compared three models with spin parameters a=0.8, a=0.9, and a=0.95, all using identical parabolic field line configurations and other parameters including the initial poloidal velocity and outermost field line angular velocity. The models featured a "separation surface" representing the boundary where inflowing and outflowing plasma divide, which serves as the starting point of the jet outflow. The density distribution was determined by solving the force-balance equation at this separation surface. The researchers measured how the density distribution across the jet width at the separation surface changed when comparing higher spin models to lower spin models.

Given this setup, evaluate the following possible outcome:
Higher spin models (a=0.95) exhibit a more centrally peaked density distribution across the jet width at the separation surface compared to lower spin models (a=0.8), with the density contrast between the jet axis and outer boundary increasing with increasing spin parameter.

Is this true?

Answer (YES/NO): NO